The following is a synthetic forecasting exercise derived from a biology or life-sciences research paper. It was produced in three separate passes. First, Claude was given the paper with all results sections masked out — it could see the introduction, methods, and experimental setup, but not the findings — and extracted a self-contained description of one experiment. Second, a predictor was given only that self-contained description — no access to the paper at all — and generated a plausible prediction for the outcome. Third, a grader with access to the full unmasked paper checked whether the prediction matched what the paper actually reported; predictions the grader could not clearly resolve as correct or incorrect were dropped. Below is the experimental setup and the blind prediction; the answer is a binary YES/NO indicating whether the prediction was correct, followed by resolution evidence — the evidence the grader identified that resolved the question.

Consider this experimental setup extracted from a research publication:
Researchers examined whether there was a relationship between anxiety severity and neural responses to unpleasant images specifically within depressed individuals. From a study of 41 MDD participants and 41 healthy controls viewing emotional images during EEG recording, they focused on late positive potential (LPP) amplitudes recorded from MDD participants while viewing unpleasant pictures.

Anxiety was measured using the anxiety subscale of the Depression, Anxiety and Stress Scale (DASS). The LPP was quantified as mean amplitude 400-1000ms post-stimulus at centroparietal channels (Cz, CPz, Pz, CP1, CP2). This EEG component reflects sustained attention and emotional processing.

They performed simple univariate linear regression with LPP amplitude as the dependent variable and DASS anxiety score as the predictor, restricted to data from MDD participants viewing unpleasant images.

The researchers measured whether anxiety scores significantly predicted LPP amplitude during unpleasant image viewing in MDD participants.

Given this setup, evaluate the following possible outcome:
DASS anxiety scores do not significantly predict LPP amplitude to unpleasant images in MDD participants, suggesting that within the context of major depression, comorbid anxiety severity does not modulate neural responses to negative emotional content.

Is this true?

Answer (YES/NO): YES